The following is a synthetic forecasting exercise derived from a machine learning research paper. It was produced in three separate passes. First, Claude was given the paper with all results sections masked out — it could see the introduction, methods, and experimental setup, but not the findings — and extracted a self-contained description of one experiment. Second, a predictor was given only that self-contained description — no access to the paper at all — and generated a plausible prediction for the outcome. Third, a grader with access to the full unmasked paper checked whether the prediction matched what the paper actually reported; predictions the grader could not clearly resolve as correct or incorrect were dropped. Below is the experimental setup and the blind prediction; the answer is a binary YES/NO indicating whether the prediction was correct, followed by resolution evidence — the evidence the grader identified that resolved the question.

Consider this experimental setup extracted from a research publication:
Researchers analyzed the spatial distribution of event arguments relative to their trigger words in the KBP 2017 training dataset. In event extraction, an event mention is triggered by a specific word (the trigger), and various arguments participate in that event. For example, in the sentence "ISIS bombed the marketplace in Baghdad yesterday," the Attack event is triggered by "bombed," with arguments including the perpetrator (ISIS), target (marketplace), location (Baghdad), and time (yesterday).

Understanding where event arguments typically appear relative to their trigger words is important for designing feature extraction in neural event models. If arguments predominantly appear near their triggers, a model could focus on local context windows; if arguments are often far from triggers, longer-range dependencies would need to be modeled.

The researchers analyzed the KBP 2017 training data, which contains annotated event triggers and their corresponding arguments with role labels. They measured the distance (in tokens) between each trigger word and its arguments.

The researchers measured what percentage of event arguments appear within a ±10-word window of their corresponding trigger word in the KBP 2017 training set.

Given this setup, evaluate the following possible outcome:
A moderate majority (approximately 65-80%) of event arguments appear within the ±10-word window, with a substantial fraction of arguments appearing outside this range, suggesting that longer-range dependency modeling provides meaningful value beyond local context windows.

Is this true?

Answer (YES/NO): NO